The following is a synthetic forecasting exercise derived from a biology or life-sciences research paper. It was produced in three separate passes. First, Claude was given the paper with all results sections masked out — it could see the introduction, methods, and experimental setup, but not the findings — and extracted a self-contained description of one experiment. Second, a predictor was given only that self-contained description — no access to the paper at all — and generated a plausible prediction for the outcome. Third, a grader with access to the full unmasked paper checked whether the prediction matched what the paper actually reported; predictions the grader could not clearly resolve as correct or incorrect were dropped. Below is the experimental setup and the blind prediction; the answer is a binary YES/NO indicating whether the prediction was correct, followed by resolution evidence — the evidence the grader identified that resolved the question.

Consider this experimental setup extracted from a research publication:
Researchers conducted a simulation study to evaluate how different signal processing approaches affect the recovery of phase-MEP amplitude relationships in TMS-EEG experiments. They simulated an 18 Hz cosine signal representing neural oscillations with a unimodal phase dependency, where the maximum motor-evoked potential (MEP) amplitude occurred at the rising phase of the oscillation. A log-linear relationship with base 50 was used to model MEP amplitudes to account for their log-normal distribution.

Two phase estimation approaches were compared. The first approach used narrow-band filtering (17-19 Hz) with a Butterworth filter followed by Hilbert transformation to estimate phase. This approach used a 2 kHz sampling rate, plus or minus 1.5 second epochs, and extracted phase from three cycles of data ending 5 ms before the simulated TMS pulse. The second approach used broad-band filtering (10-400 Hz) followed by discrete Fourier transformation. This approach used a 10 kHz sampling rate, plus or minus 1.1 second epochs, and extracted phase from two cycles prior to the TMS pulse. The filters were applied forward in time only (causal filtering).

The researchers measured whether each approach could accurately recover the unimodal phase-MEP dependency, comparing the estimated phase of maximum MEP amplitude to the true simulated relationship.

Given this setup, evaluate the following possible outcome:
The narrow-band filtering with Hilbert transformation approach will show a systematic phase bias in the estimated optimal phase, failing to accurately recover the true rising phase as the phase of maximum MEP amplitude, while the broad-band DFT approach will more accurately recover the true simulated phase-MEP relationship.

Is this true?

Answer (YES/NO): YES